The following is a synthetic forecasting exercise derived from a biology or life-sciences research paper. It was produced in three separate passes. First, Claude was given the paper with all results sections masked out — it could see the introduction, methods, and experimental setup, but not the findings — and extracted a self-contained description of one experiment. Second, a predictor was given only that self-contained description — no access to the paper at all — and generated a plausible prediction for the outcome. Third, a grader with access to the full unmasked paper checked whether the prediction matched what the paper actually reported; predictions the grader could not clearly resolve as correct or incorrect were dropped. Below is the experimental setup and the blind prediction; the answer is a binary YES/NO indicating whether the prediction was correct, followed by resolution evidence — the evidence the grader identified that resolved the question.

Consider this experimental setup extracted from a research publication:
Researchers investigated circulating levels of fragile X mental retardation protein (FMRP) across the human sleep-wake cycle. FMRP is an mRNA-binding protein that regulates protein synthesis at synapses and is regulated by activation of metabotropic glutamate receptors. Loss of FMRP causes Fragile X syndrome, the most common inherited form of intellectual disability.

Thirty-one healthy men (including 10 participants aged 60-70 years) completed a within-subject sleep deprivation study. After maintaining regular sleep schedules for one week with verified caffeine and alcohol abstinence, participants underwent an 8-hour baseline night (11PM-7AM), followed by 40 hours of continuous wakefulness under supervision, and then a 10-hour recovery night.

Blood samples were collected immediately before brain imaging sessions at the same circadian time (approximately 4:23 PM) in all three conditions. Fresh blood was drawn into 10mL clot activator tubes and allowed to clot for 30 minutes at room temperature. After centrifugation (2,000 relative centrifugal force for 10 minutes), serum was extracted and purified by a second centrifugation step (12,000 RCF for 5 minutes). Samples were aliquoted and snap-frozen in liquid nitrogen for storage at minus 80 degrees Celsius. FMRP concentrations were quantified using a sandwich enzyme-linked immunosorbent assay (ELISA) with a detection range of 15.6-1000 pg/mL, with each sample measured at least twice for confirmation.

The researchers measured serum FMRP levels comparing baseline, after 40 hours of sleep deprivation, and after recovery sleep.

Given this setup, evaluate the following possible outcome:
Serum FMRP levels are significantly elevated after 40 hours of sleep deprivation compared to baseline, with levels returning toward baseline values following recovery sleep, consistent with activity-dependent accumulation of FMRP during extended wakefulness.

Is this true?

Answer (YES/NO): YES